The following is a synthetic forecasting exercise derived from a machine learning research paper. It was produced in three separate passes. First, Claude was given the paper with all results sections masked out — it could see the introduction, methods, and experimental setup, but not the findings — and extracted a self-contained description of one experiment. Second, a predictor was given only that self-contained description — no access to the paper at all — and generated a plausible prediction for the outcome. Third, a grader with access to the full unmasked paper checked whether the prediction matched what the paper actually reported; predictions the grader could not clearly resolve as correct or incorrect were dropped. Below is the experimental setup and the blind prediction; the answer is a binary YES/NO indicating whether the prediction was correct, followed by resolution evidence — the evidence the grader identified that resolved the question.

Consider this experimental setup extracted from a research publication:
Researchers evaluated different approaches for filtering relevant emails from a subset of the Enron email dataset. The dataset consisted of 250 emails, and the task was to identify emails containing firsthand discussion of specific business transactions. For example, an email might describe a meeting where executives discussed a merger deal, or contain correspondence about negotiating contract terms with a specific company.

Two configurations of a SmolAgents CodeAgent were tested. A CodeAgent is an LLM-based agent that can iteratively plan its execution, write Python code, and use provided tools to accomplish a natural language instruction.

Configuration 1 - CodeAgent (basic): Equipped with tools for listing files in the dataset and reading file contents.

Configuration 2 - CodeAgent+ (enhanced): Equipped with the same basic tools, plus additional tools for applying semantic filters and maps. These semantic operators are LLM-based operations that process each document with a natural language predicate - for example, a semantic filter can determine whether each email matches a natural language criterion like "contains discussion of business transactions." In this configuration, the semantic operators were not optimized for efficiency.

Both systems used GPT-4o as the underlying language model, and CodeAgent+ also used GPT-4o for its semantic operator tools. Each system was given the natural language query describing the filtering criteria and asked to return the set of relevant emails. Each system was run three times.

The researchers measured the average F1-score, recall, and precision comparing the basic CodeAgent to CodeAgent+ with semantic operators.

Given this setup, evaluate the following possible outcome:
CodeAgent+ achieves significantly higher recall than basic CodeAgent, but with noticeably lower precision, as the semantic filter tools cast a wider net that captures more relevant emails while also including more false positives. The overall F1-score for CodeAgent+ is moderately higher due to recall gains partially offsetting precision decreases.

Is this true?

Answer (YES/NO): NO